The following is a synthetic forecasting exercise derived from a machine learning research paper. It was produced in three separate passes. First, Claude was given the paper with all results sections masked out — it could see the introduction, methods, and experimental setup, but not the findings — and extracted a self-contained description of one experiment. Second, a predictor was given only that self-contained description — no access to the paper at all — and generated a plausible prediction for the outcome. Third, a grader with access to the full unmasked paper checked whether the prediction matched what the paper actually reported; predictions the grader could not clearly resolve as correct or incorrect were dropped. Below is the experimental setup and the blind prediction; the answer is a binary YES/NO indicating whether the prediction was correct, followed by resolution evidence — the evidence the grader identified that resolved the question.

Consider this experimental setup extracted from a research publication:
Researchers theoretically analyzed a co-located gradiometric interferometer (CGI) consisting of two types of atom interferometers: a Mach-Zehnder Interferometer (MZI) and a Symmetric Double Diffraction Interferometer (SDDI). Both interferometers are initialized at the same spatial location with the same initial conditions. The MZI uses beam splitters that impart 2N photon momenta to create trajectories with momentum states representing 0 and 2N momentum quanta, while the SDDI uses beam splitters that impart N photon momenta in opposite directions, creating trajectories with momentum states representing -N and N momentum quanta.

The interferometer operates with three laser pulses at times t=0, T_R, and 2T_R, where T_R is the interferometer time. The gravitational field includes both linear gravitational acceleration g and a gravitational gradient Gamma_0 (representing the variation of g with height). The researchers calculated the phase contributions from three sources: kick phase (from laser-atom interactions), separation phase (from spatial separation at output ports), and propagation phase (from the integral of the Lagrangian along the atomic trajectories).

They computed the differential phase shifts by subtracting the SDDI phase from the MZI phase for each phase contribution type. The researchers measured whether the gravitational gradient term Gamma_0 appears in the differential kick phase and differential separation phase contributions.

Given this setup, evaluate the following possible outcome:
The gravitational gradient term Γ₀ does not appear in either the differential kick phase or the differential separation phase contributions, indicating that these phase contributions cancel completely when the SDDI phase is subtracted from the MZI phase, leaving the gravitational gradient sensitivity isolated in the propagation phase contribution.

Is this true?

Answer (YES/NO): YES